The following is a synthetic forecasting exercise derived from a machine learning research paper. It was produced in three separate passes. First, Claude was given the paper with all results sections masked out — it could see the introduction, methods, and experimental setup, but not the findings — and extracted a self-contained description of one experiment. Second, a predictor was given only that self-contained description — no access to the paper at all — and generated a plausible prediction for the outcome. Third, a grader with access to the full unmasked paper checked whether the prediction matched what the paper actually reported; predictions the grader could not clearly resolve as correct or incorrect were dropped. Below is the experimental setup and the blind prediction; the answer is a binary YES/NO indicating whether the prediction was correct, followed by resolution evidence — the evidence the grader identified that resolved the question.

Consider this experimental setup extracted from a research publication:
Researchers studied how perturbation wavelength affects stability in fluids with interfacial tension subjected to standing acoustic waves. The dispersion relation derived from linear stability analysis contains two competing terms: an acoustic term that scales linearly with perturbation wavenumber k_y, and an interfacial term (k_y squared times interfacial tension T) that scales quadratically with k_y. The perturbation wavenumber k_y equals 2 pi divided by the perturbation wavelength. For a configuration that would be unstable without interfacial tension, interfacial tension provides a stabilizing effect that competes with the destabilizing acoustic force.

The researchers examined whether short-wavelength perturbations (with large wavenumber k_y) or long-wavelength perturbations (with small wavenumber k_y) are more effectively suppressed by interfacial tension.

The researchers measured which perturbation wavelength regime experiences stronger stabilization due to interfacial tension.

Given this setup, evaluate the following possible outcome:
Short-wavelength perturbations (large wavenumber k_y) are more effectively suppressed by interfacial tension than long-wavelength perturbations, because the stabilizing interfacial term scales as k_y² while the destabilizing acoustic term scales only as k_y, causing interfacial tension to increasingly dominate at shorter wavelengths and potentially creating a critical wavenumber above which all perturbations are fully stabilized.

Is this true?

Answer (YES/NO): YES